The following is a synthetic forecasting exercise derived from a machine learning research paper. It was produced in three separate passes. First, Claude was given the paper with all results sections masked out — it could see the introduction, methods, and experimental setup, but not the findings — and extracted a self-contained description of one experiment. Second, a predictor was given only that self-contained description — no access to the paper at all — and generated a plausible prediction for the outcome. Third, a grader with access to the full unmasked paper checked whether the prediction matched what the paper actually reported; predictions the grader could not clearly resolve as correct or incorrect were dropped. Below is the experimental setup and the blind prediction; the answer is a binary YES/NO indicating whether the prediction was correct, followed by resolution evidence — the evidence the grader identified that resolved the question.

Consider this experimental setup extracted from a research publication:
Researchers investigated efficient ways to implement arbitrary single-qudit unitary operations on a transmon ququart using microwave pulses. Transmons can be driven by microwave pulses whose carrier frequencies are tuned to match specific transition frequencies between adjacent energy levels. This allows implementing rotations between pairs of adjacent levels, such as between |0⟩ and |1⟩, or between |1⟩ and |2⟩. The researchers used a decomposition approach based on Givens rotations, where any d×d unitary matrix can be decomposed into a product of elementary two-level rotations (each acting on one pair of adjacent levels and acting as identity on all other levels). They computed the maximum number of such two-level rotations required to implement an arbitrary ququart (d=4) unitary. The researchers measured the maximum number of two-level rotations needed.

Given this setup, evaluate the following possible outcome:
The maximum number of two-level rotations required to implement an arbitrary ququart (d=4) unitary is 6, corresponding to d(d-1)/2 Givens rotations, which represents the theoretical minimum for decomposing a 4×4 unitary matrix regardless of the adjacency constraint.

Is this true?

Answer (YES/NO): YES